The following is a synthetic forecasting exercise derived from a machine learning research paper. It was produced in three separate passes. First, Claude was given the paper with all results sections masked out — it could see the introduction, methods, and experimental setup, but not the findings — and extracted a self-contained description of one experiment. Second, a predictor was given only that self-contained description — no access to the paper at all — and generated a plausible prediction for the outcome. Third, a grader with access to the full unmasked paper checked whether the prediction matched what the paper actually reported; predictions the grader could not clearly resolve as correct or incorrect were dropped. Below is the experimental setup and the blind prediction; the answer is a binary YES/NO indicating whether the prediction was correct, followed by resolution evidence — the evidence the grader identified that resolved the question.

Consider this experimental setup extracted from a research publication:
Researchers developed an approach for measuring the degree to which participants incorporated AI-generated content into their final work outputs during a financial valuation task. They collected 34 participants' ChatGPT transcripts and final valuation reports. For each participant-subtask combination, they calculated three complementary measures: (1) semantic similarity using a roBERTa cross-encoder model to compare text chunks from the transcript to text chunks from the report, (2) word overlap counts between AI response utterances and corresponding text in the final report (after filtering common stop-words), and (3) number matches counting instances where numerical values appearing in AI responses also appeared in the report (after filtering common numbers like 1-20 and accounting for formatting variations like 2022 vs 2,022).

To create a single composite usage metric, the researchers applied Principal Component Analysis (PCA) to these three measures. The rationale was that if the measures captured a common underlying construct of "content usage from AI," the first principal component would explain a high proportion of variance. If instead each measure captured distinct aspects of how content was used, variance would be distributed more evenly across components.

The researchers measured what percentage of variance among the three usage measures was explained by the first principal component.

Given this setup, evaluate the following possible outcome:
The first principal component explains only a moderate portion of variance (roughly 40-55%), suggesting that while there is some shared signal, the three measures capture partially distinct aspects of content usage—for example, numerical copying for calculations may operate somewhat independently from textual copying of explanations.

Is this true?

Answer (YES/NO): NO